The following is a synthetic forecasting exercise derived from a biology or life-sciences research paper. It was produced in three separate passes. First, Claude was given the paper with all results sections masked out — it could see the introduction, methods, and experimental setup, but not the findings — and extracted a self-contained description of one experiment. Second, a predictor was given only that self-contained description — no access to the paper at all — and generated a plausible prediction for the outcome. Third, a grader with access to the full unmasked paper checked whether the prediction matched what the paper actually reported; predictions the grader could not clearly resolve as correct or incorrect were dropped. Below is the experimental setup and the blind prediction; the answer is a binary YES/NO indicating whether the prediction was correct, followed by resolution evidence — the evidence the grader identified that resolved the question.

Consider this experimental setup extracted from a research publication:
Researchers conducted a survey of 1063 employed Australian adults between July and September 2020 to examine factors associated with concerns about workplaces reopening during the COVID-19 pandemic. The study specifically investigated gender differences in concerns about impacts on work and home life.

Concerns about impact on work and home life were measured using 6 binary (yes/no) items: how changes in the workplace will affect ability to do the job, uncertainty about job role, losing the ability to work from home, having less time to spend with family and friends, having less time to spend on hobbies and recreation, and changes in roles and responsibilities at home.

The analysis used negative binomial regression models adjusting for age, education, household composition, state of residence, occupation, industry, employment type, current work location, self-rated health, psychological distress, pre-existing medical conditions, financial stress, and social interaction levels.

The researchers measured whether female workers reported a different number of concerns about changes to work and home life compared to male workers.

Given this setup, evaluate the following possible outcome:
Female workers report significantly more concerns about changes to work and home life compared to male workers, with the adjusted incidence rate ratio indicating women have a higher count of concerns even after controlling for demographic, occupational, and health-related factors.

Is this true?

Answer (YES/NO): YES